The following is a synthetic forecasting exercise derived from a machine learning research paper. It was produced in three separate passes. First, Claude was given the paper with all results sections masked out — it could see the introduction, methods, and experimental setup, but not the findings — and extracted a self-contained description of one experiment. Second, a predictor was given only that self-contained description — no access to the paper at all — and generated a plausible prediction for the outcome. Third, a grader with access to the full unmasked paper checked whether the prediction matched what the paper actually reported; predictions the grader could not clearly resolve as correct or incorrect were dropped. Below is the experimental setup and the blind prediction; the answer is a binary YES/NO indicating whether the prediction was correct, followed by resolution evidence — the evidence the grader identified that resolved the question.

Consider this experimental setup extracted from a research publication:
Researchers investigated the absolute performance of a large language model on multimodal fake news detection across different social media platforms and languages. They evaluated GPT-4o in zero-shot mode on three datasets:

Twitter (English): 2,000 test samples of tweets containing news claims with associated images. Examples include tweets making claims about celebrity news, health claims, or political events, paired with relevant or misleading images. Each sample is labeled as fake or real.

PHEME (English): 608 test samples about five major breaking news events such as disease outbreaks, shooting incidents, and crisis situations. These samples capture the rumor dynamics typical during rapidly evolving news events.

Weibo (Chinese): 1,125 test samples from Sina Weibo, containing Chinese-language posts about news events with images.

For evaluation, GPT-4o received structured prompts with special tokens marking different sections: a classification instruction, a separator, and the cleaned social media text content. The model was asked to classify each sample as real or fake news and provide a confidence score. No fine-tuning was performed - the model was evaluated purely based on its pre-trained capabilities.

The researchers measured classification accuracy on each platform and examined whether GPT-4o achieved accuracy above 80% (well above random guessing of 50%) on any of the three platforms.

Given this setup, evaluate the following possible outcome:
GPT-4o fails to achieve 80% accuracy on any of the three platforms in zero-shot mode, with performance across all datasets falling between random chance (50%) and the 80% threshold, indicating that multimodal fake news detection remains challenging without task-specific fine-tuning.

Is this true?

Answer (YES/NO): NO